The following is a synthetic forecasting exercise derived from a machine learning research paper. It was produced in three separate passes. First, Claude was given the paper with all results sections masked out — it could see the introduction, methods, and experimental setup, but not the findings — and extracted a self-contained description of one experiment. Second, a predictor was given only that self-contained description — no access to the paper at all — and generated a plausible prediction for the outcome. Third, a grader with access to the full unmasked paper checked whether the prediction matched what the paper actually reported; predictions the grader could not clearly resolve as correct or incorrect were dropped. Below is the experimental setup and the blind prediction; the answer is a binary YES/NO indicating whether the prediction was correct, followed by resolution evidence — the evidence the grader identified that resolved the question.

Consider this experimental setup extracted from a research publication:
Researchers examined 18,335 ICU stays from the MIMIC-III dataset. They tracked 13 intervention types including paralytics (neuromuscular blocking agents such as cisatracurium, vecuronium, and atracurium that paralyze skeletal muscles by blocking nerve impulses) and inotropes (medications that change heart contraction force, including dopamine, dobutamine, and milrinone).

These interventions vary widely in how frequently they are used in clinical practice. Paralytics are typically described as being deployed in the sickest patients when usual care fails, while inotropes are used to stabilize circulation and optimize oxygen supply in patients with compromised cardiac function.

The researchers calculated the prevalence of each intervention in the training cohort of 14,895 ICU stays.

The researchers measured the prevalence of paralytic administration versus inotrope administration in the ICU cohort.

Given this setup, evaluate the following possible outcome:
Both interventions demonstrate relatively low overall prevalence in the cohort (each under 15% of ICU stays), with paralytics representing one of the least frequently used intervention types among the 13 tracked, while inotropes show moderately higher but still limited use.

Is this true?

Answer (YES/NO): YES